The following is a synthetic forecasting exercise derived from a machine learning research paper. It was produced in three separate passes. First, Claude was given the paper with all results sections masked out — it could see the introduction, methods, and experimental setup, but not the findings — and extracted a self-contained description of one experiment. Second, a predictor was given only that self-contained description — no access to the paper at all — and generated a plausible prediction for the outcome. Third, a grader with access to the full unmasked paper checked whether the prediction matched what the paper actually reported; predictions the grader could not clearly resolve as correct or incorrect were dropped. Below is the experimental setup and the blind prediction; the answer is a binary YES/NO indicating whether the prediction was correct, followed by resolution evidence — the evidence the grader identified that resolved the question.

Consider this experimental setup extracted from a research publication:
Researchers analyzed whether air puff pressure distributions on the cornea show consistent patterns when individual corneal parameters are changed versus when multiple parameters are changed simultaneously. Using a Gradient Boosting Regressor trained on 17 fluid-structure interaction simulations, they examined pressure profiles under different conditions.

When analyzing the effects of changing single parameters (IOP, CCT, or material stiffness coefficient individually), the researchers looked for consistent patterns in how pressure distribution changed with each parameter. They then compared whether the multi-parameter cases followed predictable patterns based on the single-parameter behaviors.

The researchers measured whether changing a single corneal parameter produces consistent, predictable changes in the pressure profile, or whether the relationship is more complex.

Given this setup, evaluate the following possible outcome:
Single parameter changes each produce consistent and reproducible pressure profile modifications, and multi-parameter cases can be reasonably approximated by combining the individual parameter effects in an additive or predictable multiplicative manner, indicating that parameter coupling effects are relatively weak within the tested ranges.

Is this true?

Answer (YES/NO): NO